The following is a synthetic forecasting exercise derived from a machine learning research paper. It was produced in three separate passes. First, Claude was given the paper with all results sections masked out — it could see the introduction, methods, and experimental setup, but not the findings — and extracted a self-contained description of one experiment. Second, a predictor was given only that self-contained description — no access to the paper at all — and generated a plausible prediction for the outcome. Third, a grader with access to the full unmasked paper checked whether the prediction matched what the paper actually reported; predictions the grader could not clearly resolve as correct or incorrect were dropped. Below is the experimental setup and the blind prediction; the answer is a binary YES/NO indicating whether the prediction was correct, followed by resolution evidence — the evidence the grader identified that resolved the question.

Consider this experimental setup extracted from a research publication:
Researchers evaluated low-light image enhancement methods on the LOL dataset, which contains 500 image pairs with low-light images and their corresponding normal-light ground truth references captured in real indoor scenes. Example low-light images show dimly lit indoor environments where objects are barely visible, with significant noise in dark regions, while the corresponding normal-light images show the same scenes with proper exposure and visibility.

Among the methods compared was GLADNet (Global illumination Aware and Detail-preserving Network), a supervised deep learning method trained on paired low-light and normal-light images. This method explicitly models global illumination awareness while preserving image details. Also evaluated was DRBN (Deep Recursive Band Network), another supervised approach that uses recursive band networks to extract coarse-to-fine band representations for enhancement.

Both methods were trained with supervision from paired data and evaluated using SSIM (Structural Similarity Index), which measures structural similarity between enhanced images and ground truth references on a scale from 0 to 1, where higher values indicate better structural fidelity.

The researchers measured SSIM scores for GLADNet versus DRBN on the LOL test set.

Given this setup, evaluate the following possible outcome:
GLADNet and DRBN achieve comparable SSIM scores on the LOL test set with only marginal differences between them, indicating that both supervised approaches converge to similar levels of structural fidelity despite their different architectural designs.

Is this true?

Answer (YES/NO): YES